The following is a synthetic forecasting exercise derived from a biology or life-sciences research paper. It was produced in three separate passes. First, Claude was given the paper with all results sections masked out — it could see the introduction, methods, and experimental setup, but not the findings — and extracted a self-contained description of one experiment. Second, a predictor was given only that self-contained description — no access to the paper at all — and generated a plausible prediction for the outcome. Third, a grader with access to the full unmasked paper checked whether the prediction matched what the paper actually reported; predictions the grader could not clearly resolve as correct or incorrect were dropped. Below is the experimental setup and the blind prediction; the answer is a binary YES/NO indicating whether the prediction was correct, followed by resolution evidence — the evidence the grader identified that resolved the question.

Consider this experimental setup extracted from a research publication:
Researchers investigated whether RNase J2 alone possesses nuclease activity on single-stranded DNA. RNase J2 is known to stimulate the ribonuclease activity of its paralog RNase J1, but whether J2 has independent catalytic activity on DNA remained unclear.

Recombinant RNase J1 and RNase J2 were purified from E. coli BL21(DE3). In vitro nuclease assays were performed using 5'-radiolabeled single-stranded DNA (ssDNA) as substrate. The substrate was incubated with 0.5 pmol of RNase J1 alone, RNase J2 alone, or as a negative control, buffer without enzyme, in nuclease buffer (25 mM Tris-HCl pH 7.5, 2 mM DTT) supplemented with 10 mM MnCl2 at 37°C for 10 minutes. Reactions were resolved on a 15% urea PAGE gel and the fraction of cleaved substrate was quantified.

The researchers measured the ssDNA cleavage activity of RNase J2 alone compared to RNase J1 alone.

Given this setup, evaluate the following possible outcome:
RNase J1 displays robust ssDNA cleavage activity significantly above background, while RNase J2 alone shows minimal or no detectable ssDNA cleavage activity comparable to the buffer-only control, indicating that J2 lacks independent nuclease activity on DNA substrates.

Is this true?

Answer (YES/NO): NO